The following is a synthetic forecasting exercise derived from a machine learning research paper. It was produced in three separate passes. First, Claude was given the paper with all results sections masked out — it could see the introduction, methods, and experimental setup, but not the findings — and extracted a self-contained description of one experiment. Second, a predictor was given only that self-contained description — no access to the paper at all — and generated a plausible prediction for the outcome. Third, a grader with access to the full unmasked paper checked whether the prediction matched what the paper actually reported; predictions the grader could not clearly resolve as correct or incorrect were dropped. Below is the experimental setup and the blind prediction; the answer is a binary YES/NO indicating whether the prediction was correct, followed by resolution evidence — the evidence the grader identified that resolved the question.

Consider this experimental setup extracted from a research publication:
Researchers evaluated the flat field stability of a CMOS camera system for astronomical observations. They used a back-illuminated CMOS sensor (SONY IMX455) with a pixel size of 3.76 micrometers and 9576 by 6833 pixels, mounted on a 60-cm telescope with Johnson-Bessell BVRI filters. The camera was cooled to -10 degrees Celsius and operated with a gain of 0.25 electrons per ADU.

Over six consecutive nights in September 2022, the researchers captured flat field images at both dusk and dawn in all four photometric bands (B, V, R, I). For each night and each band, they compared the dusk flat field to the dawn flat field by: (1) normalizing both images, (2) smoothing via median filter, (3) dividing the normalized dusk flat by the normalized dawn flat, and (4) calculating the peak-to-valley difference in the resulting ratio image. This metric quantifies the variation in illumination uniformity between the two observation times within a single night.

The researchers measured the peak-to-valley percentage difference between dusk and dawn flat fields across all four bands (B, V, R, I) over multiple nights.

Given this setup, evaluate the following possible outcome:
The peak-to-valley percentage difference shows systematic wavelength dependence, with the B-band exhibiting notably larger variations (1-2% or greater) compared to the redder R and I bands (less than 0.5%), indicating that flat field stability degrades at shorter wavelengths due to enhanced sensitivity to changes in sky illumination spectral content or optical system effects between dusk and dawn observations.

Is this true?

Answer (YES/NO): NO